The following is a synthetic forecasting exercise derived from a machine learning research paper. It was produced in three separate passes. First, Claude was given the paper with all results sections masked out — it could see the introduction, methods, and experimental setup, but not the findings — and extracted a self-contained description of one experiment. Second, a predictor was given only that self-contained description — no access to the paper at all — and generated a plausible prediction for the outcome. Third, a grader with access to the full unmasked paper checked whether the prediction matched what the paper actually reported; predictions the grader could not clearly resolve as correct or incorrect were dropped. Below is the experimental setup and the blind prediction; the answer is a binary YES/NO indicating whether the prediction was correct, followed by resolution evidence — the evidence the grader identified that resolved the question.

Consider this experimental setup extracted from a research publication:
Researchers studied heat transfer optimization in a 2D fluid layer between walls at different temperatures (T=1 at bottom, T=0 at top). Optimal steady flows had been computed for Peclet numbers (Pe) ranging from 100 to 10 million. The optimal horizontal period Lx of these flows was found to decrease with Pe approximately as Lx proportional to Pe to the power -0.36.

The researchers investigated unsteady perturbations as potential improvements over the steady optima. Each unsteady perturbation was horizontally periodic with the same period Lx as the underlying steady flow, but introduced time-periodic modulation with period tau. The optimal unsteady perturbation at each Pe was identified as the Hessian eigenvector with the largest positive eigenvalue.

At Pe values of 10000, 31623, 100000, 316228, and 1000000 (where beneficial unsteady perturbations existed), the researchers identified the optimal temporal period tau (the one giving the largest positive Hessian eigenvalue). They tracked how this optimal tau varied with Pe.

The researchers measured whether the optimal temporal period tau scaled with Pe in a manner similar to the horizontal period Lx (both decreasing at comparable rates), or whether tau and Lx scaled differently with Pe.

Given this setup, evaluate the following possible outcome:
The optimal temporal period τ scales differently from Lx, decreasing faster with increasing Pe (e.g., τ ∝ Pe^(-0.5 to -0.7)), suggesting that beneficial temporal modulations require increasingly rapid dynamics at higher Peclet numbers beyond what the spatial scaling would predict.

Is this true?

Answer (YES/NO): NO